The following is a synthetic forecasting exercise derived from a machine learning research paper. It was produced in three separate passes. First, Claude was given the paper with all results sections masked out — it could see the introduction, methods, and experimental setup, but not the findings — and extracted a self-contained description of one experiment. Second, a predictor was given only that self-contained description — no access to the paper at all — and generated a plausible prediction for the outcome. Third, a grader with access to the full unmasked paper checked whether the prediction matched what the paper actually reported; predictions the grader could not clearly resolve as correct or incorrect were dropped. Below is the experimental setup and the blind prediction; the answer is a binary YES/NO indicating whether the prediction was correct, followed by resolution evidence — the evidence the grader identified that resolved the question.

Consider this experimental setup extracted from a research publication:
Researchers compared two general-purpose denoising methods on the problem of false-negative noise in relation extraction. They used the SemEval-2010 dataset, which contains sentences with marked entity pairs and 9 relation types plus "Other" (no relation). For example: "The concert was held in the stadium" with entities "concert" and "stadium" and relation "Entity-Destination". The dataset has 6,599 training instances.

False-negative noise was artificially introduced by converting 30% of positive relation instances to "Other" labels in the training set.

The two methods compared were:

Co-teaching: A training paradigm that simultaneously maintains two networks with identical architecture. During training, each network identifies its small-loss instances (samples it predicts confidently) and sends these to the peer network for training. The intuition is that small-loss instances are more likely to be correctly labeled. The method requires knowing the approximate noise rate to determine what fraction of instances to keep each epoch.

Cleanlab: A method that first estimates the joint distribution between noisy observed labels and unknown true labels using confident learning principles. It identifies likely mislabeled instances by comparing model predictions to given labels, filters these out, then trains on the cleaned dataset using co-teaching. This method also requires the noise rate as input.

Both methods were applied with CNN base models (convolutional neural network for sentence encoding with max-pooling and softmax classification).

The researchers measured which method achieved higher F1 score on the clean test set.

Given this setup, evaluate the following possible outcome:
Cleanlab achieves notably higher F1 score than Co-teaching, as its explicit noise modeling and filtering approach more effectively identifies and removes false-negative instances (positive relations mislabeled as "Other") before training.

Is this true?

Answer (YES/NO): YES